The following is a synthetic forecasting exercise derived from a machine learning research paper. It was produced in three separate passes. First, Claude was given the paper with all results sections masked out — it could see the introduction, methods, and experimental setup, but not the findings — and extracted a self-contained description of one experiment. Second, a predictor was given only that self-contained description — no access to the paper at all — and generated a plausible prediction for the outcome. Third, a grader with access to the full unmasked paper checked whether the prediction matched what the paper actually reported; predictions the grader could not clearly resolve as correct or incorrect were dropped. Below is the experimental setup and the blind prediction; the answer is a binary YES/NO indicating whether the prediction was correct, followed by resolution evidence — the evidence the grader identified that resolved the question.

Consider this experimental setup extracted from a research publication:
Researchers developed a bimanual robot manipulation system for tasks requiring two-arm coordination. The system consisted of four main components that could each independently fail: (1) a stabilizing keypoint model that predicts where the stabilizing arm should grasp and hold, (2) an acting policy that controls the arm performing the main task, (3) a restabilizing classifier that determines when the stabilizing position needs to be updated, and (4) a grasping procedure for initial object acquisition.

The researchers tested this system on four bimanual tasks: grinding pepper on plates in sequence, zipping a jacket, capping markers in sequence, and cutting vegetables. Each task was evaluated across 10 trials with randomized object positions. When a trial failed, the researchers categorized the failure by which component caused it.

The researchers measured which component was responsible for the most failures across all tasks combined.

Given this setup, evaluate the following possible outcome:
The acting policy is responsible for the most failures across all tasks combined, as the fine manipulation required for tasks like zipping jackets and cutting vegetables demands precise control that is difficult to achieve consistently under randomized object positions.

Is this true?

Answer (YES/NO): YES